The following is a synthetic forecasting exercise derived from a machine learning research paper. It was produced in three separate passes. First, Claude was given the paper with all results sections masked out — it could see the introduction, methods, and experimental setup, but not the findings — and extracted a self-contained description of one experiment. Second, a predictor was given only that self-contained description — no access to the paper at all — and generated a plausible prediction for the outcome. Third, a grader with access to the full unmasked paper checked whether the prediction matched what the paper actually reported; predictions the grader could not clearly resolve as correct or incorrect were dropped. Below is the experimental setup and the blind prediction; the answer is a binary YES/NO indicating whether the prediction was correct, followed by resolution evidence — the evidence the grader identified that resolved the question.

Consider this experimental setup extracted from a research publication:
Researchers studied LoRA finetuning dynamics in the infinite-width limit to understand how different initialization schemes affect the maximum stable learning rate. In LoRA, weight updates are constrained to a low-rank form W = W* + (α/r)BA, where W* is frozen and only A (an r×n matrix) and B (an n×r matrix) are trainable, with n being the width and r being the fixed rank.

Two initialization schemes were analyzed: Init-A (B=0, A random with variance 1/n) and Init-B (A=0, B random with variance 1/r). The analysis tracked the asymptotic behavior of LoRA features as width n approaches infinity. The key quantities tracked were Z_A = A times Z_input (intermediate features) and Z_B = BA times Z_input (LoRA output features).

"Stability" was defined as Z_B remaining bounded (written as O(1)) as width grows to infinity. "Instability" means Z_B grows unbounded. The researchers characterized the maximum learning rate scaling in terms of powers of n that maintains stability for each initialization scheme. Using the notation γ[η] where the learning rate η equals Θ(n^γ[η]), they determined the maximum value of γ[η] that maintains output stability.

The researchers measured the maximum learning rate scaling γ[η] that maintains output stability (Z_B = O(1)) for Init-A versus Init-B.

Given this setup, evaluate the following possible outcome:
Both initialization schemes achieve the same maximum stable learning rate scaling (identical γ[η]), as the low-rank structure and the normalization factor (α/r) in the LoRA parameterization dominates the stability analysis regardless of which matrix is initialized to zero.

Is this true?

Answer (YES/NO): NO